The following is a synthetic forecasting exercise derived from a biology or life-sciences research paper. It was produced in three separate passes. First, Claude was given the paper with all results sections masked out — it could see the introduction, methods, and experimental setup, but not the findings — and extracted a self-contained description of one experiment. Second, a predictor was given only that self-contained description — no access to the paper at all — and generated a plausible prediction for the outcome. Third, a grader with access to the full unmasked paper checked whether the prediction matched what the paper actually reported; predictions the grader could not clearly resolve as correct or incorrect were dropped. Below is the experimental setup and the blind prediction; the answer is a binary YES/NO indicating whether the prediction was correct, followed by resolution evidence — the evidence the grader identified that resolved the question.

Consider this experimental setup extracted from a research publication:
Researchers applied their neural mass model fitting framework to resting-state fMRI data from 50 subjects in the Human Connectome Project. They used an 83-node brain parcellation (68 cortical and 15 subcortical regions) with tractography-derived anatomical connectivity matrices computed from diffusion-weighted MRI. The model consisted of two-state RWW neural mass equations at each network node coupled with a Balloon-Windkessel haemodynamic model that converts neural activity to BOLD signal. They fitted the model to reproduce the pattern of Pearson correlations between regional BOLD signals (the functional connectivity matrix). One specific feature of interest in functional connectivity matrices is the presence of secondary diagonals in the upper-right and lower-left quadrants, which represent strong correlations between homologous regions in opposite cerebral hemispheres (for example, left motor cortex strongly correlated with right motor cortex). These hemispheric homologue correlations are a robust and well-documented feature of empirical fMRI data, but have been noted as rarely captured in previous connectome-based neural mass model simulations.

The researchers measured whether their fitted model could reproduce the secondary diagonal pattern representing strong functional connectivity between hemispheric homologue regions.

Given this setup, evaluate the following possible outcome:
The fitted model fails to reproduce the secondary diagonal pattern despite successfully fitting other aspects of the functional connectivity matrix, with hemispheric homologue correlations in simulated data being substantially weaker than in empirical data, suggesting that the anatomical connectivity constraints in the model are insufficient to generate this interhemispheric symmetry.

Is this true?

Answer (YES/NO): NO